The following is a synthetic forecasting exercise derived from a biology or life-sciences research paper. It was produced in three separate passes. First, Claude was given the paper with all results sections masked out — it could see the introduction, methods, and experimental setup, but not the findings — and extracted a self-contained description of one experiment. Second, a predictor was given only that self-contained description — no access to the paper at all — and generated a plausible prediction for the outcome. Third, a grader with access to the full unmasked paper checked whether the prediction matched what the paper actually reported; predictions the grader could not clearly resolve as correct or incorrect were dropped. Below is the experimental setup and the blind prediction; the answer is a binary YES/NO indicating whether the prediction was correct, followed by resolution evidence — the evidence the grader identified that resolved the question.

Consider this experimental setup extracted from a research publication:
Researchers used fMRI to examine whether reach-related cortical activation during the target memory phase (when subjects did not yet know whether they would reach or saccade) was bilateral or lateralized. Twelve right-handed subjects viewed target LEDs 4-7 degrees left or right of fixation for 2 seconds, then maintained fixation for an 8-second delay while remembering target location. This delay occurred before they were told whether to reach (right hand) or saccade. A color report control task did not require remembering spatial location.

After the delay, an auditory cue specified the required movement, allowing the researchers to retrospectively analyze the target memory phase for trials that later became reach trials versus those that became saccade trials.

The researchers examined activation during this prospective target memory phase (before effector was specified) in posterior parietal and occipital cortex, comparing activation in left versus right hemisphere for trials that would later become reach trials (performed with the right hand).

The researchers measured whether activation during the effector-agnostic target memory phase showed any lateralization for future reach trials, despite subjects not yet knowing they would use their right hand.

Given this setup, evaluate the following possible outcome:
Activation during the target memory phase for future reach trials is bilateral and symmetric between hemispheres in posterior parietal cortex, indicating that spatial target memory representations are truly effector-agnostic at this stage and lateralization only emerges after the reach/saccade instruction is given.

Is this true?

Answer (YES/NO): NO